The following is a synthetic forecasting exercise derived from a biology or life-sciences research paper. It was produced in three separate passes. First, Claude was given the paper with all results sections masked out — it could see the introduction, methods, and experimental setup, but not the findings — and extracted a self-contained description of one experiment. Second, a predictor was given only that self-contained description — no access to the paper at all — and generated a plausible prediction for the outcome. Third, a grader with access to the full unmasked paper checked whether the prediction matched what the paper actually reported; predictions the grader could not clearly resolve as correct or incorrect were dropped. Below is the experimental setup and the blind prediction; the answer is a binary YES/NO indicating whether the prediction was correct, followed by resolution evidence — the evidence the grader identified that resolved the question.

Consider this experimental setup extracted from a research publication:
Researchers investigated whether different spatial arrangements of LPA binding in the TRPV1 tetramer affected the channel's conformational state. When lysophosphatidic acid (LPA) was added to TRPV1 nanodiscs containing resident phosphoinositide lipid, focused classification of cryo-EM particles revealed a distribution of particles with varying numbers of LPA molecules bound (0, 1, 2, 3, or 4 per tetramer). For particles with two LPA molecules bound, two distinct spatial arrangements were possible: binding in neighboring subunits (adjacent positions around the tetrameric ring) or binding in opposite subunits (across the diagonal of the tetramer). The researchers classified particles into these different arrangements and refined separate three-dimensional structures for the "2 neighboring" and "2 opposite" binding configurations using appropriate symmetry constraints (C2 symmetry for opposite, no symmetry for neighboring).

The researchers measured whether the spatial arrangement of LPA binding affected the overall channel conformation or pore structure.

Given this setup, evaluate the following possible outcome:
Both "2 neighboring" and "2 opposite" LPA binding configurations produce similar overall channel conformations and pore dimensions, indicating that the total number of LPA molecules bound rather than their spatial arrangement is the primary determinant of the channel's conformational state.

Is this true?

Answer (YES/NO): NO